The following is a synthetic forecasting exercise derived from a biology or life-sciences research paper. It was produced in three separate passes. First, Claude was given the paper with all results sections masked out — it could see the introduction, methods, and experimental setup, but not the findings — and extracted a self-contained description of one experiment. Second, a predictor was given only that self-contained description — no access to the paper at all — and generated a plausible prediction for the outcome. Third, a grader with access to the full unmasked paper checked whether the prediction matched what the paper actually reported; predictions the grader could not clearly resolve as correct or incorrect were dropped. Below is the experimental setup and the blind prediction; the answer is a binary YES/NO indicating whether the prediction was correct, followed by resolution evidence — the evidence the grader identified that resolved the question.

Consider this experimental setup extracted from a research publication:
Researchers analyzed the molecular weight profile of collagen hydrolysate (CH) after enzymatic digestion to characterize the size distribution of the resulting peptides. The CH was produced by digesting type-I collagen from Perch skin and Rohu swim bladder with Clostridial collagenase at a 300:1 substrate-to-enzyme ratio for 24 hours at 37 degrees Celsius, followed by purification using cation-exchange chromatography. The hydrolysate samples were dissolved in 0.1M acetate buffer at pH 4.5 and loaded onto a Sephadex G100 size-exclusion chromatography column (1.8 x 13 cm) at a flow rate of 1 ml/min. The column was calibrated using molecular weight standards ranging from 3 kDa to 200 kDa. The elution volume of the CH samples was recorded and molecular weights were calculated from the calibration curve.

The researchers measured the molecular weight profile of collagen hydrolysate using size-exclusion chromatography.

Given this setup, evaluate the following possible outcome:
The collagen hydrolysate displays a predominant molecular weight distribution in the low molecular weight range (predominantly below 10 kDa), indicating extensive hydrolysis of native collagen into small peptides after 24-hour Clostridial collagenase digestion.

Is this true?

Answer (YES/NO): YES